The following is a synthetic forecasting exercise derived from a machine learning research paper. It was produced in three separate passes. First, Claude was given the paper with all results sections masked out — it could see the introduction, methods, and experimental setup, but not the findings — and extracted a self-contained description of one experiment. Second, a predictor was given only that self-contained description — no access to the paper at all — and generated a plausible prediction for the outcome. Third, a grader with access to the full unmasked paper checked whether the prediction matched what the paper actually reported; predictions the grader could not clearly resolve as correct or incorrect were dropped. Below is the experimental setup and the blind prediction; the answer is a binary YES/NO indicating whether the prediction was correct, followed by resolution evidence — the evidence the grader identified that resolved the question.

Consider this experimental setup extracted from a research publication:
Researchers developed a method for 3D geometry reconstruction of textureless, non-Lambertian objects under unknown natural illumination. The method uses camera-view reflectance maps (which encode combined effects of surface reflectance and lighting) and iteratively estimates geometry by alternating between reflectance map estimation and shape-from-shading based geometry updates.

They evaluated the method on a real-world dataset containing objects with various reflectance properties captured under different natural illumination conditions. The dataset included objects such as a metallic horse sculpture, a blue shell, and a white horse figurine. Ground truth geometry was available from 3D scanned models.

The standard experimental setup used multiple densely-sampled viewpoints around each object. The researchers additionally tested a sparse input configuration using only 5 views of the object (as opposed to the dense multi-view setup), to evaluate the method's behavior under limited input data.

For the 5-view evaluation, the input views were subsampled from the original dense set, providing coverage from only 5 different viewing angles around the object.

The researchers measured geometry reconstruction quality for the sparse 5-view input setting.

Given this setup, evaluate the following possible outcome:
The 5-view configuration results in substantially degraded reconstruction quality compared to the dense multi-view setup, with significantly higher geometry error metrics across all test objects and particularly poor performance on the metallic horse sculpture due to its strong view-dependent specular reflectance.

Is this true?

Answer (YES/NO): NO